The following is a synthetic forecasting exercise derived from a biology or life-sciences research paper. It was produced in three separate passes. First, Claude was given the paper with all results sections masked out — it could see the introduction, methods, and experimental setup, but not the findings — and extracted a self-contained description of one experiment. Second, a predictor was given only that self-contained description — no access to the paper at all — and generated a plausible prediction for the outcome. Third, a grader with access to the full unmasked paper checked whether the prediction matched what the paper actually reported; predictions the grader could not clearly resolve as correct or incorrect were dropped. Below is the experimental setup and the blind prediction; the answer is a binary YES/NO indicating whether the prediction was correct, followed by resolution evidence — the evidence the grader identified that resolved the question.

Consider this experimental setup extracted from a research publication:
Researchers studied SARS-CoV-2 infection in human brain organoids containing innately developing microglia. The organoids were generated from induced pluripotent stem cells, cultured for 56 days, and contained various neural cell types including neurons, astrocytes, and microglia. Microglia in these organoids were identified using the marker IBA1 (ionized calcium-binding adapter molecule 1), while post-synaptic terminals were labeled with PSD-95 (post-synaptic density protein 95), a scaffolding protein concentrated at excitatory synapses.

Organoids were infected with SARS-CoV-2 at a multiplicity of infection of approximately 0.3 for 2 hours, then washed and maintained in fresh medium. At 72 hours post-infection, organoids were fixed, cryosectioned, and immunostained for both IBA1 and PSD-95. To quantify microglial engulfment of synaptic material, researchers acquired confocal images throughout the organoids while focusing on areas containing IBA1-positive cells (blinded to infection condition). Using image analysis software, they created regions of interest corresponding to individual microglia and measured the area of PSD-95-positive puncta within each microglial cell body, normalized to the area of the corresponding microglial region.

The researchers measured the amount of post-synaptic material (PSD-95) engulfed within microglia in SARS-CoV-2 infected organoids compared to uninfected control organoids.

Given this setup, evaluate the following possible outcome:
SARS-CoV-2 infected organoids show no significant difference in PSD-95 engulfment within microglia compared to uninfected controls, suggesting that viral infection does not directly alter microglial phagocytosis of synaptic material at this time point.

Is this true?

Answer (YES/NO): NO